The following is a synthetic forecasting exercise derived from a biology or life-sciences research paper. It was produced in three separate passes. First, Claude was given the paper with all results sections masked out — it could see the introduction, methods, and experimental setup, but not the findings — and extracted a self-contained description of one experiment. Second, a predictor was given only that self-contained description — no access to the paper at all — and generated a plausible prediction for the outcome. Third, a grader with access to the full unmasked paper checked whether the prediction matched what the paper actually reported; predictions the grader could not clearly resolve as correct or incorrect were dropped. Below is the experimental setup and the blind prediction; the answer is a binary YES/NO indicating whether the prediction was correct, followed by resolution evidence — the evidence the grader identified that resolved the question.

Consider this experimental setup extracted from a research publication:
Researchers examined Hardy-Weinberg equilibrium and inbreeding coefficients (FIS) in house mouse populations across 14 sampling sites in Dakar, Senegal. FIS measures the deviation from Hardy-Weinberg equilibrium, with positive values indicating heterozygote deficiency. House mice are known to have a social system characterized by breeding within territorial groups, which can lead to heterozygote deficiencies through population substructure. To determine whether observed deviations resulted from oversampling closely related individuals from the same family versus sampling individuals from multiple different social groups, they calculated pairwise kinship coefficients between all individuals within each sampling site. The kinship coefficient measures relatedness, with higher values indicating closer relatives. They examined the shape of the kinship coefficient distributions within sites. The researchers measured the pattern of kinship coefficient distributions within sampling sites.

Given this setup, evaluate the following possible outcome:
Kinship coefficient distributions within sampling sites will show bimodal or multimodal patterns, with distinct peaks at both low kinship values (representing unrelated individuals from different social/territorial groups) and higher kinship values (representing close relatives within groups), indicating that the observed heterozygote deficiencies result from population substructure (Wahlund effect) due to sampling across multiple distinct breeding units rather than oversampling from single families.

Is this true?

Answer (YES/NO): NO